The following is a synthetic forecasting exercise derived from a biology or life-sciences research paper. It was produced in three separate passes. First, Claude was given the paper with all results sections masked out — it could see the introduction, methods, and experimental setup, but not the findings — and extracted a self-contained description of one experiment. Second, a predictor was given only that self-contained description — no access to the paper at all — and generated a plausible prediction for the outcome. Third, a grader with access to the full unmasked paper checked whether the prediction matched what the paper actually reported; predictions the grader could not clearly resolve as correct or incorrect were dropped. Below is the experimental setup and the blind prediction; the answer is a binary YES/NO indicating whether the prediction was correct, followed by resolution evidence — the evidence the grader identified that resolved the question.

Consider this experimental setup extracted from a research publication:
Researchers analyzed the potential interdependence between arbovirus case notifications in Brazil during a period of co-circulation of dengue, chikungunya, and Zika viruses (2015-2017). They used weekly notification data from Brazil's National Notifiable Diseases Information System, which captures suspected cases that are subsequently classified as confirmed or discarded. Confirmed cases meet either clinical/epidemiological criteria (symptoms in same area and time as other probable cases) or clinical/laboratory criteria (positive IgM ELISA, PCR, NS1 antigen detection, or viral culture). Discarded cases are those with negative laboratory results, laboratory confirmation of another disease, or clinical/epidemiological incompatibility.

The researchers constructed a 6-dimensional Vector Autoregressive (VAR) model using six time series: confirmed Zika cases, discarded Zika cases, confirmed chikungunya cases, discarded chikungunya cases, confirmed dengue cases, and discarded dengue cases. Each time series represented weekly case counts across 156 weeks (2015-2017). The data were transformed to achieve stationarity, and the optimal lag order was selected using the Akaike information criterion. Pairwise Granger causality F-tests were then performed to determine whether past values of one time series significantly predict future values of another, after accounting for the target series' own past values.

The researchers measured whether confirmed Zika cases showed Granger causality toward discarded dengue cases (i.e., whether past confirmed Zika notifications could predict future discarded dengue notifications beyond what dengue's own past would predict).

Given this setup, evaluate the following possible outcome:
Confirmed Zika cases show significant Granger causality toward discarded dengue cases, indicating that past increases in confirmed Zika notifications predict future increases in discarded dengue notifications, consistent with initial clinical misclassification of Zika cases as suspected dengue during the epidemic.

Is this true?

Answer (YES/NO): YES